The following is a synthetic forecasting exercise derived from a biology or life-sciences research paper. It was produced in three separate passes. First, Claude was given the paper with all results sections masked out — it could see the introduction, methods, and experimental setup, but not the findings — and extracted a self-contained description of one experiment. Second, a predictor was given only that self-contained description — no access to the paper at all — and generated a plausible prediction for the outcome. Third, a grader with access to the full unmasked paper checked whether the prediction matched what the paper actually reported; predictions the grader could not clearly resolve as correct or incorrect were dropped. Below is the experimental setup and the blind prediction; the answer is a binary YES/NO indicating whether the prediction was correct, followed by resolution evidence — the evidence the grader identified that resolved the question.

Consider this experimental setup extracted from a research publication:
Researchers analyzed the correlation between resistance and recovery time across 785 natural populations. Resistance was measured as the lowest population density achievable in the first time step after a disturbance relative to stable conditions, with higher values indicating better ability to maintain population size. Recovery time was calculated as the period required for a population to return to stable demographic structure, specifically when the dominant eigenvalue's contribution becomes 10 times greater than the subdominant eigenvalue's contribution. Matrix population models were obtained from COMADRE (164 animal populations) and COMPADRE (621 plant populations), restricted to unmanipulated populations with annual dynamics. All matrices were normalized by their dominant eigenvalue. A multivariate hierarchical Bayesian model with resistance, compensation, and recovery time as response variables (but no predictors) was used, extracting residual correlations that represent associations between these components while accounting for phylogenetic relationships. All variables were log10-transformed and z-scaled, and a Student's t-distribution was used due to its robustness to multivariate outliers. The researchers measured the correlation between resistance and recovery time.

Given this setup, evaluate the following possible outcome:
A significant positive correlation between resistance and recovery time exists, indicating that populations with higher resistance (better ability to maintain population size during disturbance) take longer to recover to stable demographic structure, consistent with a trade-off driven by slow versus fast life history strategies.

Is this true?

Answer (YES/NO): NO